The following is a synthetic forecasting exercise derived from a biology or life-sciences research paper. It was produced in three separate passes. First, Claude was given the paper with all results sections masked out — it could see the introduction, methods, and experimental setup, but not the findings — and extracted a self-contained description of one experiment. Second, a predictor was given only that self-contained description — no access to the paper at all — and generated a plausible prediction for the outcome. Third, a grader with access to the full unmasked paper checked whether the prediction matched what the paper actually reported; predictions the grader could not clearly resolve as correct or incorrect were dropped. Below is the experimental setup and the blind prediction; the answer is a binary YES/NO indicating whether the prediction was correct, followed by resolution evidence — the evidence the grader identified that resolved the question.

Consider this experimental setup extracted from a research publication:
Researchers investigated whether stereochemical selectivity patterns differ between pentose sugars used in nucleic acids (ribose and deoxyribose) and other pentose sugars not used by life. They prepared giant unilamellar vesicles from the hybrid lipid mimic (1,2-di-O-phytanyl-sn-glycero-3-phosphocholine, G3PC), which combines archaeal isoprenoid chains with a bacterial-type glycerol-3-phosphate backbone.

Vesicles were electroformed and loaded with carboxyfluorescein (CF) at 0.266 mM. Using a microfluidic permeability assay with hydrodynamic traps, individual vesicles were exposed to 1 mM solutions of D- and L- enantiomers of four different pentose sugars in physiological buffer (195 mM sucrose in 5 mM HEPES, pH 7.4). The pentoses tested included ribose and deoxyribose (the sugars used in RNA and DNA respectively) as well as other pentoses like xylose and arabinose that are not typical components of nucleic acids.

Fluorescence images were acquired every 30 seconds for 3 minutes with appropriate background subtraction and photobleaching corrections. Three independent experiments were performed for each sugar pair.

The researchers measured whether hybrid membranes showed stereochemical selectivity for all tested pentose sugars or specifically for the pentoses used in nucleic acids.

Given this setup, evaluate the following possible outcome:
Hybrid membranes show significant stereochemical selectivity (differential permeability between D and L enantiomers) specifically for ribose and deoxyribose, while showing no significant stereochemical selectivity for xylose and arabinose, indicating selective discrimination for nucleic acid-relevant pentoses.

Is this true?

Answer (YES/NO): YES